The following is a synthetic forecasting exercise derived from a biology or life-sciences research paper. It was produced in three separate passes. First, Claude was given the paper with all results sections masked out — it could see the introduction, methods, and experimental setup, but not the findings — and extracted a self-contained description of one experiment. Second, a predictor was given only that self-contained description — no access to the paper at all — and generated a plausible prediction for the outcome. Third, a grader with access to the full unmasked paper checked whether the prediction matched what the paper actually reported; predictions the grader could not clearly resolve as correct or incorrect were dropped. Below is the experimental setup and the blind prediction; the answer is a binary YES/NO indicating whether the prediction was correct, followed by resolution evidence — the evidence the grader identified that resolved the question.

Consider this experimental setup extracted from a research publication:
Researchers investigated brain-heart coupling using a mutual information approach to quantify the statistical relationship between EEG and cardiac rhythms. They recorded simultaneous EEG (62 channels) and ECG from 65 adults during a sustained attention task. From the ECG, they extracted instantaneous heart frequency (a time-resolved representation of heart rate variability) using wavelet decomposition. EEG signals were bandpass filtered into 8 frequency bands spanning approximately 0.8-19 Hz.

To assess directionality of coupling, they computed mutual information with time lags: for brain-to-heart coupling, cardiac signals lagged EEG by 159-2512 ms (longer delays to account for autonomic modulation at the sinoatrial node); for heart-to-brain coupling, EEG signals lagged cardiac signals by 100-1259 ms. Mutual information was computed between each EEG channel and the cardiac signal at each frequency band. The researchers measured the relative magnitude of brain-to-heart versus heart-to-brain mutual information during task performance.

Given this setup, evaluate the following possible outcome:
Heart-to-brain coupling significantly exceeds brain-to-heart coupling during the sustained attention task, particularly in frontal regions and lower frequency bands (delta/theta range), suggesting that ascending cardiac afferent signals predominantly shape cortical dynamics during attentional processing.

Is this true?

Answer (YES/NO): NO